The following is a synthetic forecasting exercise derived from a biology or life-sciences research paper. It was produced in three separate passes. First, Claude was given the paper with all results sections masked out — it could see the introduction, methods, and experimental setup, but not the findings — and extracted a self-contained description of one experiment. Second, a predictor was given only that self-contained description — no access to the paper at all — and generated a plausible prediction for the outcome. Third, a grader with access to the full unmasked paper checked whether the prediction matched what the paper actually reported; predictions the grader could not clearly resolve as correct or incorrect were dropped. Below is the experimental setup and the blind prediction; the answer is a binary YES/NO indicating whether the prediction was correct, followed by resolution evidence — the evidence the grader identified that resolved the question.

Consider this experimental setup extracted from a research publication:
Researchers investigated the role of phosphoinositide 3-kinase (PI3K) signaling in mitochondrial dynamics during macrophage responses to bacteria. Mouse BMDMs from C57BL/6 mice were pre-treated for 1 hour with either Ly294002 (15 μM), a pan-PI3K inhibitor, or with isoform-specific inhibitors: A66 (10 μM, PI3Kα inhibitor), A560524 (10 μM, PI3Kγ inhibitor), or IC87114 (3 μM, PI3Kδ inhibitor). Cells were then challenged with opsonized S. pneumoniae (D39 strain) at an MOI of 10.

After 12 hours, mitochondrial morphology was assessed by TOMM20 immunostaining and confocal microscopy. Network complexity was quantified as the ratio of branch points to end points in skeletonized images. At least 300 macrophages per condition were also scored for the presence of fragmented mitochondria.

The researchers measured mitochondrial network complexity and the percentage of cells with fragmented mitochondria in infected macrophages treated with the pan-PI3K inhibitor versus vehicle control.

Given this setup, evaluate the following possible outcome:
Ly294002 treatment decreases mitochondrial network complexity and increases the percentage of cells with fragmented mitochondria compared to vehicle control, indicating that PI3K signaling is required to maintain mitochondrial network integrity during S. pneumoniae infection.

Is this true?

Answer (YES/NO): NO